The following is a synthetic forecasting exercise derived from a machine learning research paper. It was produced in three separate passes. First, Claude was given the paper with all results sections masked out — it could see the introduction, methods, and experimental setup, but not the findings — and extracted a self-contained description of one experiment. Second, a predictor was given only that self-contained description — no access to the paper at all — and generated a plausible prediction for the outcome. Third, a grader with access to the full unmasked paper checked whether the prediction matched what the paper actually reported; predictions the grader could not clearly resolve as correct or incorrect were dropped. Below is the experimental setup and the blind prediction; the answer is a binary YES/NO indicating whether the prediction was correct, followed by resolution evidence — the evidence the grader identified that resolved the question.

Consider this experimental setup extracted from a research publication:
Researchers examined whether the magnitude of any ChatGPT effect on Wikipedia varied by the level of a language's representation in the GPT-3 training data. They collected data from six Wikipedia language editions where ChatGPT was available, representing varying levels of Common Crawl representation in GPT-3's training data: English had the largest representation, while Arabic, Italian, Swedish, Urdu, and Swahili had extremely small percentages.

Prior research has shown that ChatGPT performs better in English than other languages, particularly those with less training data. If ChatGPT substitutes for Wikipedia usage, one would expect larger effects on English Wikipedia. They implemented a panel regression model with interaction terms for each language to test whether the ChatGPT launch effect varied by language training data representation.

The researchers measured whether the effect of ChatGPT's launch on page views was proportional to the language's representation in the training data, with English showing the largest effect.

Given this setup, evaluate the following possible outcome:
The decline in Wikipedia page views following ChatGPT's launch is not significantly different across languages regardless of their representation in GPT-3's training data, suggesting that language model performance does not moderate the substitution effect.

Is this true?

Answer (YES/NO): NO